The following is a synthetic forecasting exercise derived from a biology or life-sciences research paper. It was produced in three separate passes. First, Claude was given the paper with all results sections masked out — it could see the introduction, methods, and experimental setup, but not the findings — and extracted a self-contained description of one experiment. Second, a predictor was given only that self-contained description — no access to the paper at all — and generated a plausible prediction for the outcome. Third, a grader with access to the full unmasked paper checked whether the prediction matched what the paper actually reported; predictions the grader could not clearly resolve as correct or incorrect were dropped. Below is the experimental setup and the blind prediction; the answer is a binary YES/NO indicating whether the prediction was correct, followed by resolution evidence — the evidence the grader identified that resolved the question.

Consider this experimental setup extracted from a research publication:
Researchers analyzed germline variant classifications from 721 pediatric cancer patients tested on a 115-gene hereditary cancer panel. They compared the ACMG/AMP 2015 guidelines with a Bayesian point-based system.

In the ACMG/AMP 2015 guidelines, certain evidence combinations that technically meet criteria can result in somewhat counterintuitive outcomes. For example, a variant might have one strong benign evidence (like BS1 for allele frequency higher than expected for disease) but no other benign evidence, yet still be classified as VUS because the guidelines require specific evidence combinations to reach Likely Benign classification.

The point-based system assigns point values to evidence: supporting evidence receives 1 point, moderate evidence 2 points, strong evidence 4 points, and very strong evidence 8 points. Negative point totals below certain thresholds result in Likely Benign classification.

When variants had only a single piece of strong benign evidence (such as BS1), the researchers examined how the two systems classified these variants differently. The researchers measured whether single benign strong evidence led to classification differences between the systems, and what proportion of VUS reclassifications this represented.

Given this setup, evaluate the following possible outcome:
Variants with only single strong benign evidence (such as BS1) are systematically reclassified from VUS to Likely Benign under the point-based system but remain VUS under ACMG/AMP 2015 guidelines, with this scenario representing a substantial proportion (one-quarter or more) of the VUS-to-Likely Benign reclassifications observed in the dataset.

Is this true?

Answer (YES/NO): NO